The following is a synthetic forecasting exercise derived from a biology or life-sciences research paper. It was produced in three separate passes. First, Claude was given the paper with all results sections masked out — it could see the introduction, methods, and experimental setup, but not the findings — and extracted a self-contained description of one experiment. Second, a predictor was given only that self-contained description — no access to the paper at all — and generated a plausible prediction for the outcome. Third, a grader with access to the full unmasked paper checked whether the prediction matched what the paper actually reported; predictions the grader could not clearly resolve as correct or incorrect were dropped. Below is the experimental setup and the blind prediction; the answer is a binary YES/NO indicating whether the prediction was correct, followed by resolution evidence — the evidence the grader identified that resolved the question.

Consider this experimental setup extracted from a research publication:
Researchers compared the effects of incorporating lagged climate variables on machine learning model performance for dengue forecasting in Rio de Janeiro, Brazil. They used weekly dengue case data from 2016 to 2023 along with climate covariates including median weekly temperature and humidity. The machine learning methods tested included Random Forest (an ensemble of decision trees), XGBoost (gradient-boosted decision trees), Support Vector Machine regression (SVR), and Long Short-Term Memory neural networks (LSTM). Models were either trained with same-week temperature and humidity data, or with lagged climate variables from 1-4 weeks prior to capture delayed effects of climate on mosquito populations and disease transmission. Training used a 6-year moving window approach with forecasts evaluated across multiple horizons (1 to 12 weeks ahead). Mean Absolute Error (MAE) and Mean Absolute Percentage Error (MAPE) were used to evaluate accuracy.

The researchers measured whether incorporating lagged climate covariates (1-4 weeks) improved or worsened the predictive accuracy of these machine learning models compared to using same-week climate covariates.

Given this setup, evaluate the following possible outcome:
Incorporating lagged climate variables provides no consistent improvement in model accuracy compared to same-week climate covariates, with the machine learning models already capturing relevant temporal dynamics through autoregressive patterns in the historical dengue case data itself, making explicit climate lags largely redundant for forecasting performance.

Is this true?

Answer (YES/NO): YES